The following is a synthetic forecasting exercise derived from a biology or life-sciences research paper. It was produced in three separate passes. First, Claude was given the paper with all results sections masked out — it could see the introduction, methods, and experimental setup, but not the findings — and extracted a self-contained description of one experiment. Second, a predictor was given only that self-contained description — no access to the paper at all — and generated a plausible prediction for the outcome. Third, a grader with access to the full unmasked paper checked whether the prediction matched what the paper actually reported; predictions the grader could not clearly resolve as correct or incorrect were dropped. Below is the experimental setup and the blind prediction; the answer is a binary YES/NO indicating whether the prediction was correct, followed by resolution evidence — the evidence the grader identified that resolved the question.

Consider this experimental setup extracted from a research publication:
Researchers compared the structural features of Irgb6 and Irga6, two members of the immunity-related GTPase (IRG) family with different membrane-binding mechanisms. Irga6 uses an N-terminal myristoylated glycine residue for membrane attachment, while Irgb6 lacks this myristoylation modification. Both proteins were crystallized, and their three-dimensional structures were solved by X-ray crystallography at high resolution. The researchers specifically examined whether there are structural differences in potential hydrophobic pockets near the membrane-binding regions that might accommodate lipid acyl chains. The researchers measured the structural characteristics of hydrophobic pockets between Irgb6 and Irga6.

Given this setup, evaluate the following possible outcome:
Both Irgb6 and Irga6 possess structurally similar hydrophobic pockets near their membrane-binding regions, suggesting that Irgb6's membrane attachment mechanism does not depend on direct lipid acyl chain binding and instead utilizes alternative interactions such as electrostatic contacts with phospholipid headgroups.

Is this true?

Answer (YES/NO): NO